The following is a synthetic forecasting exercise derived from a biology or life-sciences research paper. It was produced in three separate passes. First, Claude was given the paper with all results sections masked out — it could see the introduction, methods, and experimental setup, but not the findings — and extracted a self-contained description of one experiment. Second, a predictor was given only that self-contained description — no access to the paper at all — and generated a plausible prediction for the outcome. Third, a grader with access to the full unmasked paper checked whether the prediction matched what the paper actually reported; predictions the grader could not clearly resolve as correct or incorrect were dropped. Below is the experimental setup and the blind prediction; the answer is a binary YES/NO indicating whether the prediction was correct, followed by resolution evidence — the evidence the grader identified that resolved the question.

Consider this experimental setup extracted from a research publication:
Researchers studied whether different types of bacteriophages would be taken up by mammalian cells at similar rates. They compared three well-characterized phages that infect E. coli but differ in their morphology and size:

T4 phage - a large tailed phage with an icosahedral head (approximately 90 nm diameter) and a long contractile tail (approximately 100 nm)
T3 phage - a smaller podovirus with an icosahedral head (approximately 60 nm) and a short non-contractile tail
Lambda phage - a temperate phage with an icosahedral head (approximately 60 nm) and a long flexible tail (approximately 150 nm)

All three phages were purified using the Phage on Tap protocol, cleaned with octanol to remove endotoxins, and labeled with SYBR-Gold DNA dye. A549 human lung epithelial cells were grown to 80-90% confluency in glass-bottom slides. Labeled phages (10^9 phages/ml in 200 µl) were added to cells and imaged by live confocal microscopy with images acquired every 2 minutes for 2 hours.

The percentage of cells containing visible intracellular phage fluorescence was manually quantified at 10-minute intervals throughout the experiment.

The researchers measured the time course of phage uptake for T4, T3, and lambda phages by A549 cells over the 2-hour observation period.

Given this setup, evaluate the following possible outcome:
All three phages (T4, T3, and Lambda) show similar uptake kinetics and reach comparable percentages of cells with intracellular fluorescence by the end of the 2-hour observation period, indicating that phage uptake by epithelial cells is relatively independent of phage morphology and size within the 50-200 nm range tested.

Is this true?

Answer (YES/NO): NO